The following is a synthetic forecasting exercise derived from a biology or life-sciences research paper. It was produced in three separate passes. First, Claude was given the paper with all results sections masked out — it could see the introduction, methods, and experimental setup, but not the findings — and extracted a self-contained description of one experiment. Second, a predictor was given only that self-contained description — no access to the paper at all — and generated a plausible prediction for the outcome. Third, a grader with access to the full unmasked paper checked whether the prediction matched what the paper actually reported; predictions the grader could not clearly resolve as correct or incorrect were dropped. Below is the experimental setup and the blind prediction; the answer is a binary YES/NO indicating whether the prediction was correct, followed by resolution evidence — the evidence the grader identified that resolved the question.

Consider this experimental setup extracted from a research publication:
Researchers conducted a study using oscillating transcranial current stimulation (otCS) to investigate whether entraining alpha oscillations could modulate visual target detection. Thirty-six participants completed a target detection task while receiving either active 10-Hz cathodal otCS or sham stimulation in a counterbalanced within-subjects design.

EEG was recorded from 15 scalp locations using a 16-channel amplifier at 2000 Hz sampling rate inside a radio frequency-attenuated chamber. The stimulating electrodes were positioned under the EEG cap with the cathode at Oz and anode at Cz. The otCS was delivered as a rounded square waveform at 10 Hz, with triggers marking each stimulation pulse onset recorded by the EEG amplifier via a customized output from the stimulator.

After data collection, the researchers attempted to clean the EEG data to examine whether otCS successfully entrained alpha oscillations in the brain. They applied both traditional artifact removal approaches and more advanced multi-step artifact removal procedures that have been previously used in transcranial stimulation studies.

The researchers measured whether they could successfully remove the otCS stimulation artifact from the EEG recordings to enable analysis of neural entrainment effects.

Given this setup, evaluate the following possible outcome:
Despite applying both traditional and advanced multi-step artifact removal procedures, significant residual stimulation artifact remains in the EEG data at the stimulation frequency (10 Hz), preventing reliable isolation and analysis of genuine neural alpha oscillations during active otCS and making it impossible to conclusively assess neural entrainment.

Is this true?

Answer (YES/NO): YES